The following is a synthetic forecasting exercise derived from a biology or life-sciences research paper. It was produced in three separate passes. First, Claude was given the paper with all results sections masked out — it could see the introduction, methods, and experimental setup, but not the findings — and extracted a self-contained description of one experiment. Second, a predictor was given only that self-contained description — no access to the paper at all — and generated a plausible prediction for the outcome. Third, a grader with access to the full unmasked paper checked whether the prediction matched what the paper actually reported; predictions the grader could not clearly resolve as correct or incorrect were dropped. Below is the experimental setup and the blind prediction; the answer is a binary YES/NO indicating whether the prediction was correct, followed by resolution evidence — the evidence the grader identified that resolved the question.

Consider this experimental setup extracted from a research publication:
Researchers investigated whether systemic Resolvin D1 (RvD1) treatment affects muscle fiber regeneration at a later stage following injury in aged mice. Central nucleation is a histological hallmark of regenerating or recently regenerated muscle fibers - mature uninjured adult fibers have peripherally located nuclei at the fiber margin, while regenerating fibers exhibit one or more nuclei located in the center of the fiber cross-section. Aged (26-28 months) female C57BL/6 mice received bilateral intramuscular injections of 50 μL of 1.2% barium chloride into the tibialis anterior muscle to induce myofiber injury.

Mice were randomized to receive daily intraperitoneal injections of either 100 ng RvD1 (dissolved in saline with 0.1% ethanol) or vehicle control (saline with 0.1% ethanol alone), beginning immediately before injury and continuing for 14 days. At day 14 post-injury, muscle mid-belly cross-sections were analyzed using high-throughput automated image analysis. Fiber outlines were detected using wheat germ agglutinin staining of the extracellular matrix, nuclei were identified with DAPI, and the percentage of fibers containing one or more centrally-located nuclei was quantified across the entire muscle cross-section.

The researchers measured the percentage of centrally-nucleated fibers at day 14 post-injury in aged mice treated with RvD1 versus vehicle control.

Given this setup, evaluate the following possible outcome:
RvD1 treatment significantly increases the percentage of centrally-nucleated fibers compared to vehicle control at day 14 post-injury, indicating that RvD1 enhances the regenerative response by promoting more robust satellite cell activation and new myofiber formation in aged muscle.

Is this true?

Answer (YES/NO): NO